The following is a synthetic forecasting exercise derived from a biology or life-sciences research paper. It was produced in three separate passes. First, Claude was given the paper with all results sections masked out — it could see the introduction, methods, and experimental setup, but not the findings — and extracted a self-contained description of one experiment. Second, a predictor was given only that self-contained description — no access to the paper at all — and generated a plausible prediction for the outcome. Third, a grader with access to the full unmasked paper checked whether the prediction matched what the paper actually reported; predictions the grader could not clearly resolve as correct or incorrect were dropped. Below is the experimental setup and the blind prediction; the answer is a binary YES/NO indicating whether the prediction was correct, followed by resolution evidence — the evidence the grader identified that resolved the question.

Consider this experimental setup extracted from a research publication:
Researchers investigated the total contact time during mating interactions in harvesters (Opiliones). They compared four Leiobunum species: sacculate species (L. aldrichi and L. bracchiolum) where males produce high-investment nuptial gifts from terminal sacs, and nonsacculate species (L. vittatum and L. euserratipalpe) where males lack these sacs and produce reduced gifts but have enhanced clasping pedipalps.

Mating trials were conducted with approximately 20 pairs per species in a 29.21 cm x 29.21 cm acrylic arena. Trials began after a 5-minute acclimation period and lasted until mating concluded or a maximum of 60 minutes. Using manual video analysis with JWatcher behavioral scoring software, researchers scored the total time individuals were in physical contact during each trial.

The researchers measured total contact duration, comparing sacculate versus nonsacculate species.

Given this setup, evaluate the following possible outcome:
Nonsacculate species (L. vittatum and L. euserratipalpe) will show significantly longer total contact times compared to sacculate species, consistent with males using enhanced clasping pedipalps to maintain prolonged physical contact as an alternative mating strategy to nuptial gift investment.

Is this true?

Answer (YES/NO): YES